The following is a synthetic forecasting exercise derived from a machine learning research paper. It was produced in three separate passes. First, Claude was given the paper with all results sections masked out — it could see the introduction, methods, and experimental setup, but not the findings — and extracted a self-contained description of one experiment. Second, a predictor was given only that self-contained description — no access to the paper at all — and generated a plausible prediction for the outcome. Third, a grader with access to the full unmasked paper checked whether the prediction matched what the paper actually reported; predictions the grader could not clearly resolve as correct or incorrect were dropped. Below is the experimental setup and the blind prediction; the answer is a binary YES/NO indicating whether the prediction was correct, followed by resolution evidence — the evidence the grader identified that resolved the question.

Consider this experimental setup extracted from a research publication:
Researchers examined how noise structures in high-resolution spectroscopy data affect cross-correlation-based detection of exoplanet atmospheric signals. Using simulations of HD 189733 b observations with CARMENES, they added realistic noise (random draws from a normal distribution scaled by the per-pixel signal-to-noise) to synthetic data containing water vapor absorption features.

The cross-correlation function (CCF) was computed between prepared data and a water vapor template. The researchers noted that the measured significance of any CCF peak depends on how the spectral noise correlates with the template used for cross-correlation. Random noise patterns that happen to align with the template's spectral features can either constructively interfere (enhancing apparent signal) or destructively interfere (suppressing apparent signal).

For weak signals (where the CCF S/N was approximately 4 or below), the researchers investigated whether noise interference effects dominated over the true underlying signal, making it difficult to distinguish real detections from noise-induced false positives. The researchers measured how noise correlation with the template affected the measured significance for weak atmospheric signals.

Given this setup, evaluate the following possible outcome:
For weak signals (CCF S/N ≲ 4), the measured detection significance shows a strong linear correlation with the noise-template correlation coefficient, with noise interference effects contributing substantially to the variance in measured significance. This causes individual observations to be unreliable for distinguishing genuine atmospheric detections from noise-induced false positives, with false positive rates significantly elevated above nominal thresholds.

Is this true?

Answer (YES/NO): NO